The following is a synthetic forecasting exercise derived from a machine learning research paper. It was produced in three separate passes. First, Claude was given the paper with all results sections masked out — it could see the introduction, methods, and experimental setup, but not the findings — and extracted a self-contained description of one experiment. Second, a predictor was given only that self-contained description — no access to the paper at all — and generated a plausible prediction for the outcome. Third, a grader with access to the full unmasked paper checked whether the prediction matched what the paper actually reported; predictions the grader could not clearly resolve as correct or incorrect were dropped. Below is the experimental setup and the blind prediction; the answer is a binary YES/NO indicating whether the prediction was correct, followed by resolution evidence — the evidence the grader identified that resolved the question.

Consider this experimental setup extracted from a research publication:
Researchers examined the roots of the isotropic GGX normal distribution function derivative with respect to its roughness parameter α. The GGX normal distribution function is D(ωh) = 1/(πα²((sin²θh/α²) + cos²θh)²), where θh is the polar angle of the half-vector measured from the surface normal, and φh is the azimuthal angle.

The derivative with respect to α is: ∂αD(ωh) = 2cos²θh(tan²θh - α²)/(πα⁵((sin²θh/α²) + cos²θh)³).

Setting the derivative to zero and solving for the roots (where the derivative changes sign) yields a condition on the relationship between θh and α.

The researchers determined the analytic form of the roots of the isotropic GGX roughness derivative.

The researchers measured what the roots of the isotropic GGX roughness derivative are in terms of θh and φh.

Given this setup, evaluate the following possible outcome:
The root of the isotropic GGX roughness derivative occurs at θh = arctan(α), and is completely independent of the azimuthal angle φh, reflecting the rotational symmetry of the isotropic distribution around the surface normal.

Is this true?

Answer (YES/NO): YES